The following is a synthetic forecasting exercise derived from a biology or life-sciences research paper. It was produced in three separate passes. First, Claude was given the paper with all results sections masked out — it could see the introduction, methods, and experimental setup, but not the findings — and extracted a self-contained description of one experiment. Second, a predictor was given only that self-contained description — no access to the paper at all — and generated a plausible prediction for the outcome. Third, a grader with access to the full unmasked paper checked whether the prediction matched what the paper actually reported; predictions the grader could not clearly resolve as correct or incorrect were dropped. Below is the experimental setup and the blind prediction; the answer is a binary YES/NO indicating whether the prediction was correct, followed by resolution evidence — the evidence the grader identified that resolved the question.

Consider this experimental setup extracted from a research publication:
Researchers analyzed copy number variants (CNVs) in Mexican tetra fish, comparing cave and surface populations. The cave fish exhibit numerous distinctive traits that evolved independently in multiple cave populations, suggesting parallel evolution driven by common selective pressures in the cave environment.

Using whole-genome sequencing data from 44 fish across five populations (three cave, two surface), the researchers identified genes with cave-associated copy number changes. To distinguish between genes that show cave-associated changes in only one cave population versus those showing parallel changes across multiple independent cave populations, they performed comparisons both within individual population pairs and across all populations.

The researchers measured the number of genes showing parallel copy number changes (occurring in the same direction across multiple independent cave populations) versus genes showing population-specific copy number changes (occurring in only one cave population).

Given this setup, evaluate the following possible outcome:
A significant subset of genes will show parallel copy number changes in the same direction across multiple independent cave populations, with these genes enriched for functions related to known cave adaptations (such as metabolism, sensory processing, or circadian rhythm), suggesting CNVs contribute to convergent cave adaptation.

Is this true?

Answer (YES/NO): YES